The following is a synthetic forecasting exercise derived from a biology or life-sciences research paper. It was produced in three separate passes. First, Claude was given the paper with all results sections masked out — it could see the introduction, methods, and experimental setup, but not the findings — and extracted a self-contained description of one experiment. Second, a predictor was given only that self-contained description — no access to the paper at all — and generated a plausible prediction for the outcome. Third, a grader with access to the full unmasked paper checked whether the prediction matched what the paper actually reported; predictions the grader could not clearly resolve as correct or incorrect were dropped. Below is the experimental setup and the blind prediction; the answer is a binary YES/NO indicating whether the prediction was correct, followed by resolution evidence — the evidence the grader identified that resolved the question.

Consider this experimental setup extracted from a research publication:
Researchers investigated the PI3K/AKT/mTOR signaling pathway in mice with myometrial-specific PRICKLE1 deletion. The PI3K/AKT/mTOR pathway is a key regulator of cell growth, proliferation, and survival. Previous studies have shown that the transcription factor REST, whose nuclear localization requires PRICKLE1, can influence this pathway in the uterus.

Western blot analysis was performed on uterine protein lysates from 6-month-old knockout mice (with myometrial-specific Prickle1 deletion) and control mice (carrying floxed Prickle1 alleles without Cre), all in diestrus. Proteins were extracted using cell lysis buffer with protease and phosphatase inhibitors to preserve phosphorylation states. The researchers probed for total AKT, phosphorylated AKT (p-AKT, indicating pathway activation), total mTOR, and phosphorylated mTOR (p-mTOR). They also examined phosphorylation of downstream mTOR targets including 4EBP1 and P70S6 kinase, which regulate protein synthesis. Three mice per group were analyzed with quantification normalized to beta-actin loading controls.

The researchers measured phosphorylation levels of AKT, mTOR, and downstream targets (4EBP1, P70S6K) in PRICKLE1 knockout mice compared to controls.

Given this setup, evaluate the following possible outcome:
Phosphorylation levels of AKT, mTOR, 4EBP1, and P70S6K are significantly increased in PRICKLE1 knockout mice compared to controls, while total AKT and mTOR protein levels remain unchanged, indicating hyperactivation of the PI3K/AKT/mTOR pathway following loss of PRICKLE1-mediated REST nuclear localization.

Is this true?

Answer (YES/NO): NO